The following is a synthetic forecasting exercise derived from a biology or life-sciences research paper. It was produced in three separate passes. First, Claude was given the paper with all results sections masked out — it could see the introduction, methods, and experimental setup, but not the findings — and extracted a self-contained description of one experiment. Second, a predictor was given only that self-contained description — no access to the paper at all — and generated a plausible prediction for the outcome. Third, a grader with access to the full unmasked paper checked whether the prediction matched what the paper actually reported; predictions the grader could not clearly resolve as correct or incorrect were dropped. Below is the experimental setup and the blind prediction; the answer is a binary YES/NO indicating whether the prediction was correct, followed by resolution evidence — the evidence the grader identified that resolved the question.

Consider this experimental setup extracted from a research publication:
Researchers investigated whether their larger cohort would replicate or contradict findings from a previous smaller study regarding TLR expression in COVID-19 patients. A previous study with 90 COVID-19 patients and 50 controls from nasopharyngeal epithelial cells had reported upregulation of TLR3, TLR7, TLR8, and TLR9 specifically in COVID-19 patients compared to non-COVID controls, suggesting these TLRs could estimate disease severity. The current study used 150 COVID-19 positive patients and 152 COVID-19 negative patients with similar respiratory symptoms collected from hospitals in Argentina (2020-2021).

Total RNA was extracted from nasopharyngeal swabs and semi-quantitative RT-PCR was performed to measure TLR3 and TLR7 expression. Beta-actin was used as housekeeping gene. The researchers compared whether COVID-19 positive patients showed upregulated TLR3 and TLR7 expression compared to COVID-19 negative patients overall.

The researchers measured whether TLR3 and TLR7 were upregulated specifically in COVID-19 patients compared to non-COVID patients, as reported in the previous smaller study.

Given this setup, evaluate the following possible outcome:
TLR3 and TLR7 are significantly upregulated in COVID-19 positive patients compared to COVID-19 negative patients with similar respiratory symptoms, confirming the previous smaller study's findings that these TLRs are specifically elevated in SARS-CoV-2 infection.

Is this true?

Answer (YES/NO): NO